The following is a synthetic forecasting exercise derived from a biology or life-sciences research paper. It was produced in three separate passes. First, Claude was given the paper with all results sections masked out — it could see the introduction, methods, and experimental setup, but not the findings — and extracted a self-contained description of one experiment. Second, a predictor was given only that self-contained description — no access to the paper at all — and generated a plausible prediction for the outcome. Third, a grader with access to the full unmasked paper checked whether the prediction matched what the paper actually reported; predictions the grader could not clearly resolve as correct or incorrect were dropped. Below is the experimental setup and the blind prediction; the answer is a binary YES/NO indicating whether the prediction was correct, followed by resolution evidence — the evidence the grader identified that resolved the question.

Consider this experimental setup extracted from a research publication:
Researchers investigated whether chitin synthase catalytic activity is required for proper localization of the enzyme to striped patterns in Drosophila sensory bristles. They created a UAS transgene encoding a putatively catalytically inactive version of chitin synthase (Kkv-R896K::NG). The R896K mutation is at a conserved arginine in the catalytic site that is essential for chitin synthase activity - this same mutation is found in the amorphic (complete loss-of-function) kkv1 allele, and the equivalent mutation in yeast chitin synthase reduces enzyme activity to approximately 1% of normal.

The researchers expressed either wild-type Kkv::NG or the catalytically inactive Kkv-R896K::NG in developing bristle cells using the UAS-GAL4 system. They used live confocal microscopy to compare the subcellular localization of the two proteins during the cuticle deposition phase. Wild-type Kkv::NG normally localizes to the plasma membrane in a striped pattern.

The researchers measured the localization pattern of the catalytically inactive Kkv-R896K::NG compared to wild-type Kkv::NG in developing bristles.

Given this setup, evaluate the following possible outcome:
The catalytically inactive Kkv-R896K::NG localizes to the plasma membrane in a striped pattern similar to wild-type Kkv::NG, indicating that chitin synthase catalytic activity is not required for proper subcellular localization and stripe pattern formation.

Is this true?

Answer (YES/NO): NO